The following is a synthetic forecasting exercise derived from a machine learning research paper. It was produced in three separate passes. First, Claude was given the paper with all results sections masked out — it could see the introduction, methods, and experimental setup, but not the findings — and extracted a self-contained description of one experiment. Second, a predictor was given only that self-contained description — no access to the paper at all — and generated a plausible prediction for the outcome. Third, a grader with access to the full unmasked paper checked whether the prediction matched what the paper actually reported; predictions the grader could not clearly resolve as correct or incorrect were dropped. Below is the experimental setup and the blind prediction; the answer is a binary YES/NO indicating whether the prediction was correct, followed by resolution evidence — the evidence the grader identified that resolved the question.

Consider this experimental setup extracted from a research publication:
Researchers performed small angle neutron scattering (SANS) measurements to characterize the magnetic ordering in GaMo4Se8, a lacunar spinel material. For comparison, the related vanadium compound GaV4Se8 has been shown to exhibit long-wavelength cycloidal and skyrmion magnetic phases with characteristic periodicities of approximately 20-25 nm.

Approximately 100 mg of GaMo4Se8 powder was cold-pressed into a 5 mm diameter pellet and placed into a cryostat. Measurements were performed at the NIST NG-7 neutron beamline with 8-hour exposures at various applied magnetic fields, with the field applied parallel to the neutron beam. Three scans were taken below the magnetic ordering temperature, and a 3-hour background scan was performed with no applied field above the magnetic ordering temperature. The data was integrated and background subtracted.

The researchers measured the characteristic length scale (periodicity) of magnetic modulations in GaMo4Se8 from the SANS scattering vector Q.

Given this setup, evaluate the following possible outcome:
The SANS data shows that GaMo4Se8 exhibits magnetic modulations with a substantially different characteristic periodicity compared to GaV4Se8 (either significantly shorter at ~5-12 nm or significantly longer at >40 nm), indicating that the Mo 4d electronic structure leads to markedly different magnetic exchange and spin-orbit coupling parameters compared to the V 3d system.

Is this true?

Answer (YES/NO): NO